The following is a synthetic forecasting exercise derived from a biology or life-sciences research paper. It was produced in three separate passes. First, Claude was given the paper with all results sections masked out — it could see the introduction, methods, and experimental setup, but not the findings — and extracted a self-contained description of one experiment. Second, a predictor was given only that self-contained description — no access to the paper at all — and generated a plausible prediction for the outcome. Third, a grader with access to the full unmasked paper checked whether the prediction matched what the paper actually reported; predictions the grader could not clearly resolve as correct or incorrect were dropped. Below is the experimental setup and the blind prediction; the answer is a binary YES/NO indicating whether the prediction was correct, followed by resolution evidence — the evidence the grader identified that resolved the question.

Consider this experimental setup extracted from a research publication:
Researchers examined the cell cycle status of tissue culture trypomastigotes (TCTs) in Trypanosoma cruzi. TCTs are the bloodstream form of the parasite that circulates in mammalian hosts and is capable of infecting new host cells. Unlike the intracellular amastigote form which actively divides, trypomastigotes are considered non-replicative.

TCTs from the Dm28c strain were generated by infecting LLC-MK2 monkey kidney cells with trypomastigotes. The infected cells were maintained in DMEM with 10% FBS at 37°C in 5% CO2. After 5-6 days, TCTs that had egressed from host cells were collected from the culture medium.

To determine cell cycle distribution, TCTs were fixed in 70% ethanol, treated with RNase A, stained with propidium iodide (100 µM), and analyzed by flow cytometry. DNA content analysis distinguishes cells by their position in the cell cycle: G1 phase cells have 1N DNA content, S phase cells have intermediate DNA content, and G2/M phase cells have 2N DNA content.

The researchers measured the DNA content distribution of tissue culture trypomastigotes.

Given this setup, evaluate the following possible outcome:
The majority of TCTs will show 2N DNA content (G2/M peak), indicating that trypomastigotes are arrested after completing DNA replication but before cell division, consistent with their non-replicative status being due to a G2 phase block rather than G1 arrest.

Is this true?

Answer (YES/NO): NO